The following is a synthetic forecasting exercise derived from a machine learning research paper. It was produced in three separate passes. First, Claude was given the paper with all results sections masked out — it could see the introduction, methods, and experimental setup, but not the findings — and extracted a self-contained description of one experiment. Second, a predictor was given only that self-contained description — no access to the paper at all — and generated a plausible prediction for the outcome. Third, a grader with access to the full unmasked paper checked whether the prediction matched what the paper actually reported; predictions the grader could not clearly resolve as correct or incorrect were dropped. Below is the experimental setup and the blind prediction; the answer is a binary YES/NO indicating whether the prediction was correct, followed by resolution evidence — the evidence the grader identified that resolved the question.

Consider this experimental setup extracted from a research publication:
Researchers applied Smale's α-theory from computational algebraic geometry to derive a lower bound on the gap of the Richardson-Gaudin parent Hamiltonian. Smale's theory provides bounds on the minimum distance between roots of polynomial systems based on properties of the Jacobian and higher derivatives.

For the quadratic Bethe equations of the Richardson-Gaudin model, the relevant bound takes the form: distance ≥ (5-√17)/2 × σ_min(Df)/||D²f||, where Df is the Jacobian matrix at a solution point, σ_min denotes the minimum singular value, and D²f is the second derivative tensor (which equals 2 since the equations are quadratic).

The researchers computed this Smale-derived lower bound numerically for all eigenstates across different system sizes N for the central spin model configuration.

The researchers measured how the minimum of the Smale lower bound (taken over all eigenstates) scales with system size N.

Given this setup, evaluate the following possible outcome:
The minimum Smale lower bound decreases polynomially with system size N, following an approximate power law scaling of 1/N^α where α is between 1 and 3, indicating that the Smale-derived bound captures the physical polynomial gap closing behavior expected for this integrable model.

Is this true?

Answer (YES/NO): NO